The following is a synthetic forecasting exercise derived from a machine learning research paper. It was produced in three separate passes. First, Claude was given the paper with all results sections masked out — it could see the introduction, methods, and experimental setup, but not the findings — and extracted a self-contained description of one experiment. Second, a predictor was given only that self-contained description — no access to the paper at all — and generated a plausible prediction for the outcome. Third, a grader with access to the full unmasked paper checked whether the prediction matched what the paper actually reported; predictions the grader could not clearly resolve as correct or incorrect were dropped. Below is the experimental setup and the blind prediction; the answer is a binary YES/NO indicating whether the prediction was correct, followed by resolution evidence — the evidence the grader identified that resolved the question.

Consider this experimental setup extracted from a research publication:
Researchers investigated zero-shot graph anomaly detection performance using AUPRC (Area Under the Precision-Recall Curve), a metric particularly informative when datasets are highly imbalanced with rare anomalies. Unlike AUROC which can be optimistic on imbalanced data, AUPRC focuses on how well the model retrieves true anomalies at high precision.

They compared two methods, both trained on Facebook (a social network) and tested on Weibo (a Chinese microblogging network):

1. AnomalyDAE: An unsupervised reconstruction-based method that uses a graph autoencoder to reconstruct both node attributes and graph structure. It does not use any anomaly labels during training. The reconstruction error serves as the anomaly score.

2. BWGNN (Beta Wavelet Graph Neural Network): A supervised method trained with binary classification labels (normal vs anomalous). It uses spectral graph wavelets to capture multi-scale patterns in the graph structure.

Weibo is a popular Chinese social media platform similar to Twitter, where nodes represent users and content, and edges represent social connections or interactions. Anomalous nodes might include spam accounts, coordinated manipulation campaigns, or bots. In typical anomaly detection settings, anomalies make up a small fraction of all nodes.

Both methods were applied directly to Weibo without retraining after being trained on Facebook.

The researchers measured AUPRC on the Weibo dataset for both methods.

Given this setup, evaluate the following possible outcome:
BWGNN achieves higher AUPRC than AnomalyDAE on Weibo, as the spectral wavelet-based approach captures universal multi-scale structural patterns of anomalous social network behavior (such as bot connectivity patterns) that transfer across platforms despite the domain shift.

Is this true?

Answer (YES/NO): NO